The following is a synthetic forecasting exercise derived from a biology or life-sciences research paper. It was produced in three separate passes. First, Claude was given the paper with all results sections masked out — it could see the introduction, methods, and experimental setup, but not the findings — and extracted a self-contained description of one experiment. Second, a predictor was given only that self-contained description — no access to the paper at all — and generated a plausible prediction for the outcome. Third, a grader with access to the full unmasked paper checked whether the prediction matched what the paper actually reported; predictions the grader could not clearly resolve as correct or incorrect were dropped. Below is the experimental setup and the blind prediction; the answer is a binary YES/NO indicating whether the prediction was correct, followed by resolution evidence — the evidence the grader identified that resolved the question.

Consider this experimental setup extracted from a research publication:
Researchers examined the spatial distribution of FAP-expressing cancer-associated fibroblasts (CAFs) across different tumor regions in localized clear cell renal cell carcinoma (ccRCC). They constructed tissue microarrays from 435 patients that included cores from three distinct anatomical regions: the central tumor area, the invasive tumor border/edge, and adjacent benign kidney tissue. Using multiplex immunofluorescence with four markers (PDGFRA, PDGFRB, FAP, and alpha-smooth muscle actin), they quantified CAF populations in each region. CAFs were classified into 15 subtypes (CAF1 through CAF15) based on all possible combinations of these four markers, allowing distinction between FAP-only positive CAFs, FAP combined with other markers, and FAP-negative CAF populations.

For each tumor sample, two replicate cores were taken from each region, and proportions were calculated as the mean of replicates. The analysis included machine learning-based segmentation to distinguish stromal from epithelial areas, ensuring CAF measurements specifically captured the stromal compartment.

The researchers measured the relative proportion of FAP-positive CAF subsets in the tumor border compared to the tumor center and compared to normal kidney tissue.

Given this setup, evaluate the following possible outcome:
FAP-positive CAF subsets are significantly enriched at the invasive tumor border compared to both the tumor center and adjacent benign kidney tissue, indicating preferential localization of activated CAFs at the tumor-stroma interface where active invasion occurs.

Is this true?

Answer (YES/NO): NO